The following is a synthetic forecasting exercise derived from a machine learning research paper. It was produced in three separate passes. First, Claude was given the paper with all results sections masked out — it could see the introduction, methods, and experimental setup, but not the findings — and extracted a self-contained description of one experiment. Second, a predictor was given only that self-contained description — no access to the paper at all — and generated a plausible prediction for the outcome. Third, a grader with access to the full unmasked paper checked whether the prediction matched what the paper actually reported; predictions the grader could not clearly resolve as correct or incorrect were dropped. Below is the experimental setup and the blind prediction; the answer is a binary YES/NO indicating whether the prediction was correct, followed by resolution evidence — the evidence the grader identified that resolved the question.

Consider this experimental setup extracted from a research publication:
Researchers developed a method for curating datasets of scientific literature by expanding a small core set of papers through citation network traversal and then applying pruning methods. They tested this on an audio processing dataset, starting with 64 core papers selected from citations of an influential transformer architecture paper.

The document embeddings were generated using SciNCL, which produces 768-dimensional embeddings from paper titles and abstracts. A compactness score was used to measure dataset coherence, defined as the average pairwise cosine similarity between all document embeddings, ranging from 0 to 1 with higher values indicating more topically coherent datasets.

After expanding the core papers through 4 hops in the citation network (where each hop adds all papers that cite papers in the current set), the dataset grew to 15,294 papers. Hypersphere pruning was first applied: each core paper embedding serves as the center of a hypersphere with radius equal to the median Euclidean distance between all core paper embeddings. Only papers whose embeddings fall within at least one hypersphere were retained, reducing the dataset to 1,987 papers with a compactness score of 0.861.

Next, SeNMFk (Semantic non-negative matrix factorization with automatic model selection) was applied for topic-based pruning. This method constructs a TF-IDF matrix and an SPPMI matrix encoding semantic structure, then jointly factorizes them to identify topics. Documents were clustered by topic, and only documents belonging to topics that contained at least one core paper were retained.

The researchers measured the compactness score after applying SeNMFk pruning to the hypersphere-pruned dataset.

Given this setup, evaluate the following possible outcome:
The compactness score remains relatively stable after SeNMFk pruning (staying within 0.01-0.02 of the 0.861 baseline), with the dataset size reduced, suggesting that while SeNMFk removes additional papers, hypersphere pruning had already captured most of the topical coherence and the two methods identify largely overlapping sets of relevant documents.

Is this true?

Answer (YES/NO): YES